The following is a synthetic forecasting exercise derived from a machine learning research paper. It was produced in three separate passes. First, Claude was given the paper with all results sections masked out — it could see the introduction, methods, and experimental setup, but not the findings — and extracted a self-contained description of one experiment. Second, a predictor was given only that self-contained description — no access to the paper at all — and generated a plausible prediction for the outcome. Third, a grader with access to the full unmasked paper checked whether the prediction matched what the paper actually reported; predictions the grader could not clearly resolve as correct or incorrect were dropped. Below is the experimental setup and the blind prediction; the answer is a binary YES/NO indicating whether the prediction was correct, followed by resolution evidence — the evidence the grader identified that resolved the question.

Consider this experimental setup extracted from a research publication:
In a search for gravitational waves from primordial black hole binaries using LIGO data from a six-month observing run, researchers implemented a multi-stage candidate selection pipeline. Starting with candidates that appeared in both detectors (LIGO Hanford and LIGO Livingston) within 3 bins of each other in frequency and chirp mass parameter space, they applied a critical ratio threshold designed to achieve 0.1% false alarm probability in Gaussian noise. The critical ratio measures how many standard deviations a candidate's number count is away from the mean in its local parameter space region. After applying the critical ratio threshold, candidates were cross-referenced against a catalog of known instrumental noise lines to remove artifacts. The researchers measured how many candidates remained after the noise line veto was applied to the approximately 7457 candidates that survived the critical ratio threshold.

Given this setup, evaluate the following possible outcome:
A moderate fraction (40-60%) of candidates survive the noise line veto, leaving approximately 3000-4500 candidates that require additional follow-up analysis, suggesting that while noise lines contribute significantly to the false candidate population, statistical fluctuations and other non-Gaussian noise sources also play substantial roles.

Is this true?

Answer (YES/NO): NO